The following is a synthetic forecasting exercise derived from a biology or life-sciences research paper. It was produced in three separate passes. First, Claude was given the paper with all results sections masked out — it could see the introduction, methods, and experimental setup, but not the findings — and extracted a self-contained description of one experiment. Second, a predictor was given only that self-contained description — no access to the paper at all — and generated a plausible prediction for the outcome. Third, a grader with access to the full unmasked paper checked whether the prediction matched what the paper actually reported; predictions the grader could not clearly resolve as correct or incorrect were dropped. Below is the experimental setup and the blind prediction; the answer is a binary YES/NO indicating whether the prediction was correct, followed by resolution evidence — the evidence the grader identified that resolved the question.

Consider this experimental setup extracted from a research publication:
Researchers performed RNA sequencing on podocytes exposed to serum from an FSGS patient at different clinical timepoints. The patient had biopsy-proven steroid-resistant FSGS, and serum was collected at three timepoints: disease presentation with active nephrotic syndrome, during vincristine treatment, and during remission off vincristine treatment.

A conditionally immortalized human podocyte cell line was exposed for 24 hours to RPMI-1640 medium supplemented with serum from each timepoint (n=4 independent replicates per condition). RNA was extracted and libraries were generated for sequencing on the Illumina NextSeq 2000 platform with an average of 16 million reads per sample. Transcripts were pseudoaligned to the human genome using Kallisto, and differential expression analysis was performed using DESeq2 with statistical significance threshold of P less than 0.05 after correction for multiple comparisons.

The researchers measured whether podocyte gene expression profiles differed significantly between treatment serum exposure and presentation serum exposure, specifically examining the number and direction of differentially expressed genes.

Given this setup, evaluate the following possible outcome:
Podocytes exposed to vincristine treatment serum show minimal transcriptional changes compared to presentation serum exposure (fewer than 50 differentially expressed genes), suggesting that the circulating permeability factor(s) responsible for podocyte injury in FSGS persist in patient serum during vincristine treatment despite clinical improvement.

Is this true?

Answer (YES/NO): NO